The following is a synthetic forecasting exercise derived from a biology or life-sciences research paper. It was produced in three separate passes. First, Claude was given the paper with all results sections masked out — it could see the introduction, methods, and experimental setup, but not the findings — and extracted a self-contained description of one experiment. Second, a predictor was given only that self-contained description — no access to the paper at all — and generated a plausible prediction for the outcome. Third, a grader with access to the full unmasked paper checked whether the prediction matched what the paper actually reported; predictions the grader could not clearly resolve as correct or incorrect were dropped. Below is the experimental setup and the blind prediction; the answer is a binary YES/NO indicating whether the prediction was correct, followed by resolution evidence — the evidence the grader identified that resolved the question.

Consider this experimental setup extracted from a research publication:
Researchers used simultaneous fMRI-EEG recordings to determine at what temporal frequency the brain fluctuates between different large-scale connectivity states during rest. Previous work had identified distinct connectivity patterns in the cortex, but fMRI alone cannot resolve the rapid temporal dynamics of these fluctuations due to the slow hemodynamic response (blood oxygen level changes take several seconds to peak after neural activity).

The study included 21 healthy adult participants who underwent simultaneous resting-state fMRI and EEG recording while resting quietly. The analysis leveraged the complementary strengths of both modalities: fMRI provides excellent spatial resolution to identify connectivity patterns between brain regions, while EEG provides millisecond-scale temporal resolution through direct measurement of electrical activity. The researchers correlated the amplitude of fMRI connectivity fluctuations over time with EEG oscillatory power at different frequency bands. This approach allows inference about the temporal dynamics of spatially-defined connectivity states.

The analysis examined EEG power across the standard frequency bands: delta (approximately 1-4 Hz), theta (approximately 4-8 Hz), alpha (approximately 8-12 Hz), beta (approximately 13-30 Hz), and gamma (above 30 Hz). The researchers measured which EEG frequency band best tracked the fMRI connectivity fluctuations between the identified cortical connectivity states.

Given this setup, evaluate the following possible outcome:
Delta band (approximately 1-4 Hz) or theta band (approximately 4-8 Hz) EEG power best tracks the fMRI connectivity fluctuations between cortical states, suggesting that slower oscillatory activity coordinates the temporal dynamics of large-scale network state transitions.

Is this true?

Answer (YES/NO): YES